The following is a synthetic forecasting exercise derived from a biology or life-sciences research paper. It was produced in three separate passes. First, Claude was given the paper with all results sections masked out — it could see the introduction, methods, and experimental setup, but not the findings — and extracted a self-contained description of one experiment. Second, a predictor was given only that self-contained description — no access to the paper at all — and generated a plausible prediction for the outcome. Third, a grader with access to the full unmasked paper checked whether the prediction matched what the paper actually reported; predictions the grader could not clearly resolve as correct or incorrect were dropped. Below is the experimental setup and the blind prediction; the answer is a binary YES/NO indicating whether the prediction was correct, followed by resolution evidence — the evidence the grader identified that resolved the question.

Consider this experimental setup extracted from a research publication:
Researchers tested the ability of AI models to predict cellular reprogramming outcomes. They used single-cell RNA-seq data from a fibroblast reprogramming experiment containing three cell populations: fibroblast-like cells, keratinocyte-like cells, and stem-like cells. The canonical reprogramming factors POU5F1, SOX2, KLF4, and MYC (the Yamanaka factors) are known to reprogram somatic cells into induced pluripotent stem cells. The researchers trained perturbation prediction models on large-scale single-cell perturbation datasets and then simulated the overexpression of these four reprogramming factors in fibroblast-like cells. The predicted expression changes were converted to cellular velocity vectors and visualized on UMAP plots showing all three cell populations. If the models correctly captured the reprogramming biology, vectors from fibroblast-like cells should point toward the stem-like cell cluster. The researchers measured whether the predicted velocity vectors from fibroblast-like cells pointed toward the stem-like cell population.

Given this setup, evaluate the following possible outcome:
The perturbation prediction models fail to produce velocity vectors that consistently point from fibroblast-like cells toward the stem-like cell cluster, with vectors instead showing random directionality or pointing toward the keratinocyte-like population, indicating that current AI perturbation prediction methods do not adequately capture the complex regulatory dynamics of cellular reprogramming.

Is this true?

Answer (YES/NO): NO